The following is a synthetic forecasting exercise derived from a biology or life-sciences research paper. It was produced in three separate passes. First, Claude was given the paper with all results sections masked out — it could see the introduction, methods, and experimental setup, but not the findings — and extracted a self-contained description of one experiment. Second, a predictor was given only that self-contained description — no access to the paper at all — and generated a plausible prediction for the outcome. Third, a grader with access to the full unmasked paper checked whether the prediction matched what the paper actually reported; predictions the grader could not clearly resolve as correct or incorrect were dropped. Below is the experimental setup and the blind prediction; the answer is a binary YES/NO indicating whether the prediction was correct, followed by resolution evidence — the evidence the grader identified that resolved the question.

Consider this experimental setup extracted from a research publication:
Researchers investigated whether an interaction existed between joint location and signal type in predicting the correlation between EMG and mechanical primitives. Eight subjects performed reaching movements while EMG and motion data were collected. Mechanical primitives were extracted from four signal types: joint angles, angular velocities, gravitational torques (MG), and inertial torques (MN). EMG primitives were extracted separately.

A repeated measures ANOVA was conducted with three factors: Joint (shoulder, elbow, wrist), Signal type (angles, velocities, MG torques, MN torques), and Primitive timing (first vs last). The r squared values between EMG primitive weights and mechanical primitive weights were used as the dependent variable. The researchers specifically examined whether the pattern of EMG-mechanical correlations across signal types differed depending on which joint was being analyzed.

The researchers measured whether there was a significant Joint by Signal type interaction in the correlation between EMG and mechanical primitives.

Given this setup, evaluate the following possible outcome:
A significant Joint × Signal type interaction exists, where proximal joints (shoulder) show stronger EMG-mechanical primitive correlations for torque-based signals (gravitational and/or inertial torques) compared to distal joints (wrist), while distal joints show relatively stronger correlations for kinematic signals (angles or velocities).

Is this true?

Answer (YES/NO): NO